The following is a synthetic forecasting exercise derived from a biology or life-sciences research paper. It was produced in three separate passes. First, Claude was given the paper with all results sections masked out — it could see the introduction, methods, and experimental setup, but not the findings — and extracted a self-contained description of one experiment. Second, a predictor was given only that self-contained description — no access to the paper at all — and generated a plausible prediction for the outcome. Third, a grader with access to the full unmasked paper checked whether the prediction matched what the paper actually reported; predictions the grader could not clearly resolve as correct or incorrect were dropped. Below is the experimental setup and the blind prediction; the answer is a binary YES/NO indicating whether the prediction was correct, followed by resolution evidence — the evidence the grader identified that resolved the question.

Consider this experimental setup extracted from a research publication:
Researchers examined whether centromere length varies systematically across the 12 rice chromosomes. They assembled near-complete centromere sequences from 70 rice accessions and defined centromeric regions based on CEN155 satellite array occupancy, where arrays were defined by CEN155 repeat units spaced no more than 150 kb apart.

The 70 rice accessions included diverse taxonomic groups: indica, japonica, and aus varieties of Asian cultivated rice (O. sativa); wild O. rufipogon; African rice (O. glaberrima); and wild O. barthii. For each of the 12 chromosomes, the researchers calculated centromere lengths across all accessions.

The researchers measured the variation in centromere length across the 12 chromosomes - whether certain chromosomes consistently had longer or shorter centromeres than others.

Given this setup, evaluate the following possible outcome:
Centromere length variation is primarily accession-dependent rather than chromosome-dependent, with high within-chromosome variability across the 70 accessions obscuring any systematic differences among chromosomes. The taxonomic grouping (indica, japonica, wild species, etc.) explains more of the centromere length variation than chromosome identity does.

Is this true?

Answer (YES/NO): NO